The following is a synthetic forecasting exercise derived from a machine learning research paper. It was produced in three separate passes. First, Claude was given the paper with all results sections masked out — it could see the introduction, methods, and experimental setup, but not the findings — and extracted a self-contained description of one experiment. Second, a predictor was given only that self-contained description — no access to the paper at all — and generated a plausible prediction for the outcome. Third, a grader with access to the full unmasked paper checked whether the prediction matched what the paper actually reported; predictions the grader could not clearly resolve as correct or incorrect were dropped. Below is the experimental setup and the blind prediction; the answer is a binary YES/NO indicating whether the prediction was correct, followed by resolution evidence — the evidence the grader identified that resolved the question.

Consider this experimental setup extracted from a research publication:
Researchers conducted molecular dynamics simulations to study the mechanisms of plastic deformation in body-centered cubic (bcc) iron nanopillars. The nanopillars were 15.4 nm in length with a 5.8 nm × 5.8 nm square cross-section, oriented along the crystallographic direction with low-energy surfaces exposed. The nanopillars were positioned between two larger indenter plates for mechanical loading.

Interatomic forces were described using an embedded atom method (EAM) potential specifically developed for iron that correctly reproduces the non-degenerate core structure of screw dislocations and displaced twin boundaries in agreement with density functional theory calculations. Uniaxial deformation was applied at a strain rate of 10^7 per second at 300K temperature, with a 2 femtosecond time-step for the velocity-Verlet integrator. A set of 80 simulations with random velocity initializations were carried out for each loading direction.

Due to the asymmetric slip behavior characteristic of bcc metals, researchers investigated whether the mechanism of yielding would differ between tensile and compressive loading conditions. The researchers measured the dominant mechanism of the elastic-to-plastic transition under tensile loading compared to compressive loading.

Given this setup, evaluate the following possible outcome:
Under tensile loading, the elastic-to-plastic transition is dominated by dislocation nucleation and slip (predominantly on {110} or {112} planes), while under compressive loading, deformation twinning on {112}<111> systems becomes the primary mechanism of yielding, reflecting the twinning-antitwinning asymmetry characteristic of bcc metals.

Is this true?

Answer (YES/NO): NO